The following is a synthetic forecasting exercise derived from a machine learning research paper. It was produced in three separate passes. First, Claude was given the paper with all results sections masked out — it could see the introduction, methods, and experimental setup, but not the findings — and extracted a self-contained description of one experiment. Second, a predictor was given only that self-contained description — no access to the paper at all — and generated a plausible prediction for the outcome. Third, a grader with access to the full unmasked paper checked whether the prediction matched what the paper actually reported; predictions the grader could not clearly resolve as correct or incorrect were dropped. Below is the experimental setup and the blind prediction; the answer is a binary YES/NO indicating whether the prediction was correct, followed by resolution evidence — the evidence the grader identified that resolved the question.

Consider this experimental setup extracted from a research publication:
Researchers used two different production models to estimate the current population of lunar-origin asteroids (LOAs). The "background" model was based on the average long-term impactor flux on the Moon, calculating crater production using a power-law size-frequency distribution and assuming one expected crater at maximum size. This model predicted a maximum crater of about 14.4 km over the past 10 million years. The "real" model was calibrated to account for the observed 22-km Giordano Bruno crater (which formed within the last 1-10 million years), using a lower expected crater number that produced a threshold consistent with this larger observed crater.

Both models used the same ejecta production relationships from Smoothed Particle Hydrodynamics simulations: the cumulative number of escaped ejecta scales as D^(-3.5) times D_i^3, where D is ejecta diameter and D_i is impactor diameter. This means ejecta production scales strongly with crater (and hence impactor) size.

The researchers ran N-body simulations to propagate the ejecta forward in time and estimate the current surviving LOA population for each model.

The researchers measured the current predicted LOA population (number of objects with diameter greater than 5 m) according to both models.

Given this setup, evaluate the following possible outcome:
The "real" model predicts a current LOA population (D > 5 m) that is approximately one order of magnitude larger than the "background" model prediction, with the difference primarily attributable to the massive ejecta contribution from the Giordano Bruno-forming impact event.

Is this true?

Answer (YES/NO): NO